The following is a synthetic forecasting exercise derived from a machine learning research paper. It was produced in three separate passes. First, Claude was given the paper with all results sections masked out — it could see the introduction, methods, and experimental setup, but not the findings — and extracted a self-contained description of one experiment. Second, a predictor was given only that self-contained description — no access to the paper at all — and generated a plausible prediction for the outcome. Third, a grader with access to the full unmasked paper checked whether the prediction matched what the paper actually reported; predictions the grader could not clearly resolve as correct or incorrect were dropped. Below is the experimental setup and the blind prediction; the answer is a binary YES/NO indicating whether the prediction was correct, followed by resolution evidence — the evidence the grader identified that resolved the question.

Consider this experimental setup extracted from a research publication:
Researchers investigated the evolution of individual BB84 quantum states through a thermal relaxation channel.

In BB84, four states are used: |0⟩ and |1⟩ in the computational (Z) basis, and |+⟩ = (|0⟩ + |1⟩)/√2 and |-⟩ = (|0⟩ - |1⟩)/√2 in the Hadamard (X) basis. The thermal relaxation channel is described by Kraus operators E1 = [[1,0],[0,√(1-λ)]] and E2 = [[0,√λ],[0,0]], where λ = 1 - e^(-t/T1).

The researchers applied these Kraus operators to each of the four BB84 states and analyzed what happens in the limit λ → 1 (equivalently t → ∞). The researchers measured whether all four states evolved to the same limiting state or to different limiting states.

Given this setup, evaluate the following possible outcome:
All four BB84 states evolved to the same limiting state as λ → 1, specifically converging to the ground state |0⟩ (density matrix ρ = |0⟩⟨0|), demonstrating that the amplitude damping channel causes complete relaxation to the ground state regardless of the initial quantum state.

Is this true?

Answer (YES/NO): YES